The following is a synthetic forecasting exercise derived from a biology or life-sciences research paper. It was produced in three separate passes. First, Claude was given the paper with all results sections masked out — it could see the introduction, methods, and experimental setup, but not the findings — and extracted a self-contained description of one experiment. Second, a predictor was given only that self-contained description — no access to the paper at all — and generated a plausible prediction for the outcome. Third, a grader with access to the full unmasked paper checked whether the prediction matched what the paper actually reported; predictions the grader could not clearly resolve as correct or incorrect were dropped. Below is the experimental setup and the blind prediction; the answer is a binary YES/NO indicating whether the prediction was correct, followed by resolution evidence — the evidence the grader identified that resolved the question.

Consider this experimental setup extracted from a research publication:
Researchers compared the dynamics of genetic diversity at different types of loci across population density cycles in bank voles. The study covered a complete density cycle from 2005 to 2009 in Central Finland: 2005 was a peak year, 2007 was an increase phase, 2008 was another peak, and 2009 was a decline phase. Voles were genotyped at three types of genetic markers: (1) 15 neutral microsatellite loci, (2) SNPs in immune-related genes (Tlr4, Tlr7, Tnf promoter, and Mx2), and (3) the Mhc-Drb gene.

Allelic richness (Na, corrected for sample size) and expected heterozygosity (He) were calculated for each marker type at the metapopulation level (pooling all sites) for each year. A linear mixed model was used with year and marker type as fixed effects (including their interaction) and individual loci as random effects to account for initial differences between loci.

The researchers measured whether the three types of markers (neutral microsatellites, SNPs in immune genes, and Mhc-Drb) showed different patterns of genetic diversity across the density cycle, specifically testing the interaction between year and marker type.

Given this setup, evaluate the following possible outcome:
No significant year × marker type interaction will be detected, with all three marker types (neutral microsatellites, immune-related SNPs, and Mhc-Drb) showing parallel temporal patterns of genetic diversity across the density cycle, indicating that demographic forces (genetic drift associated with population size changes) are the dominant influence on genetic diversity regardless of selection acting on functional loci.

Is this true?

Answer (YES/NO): NO